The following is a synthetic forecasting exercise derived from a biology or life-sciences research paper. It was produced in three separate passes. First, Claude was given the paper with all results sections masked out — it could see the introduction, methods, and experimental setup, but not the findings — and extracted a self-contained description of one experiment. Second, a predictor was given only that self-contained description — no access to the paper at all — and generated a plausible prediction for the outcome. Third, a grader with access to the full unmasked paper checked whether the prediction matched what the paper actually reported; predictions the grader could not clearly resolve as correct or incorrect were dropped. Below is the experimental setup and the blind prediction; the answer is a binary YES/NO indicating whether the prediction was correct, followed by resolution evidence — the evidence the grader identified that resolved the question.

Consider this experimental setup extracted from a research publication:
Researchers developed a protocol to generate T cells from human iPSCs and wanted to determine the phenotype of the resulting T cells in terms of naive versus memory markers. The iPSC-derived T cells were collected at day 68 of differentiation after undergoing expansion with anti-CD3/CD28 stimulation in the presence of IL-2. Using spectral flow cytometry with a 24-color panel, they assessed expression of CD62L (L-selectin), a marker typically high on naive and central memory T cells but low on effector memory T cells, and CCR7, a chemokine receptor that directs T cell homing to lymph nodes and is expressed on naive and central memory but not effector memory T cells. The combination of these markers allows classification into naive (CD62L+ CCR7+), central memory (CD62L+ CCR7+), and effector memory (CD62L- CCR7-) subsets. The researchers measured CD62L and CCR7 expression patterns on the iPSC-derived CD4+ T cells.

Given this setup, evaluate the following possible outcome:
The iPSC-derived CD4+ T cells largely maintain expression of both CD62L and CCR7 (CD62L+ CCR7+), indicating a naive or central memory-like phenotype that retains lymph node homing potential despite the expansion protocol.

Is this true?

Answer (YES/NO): NO